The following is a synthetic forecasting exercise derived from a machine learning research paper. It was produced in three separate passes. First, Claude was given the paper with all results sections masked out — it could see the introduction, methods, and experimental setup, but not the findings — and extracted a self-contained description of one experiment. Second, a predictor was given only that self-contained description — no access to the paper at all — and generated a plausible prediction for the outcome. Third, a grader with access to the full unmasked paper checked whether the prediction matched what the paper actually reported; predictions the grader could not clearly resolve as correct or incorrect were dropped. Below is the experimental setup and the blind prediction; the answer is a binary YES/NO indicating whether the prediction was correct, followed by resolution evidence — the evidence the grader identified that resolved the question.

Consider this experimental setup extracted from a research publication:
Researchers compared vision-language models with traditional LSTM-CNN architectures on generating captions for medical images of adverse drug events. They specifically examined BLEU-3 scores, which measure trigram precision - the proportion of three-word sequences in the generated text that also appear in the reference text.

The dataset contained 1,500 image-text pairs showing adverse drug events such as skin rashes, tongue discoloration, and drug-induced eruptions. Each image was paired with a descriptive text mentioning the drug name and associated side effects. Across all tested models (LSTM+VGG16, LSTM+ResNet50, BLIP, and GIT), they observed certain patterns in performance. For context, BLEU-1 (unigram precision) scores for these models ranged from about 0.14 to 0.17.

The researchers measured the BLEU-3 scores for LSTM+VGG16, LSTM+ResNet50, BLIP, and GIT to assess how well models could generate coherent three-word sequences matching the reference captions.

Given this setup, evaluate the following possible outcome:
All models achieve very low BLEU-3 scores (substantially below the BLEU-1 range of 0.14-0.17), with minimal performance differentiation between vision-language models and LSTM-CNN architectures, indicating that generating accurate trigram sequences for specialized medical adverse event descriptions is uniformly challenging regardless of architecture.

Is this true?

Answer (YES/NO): NO